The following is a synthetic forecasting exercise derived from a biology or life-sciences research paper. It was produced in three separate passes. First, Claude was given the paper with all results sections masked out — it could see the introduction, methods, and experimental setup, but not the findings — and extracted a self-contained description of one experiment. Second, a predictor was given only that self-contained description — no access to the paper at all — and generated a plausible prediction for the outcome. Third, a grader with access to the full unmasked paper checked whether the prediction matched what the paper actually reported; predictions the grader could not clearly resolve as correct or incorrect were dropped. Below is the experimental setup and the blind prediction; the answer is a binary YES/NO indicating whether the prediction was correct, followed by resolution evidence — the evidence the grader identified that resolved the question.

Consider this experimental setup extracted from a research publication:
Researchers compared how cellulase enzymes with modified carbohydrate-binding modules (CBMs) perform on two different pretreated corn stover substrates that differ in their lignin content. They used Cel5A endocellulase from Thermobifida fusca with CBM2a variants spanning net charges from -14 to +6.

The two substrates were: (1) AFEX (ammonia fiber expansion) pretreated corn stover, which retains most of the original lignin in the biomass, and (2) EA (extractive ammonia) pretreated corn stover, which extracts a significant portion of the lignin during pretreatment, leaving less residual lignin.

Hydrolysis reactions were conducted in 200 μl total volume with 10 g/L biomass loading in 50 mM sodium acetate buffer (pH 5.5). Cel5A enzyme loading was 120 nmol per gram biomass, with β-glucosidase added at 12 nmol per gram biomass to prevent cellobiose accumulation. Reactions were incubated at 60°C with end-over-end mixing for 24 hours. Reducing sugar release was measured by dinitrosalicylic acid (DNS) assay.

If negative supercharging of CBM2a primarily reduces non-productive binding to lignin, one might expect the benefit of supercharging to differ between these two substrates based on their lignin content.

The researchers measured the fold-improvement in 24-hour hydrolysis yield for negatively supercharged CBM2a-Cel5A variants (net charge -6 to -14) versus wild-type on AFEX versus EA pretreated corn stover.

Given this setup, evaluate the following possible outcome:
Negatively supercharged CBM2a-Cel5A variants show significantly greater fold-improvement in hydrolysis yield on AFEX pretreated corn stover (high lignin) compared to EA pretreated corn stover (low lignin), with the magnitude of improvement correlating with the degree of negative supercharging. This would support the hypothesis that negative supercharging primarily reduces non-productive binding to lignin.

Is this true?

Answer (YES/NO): NO